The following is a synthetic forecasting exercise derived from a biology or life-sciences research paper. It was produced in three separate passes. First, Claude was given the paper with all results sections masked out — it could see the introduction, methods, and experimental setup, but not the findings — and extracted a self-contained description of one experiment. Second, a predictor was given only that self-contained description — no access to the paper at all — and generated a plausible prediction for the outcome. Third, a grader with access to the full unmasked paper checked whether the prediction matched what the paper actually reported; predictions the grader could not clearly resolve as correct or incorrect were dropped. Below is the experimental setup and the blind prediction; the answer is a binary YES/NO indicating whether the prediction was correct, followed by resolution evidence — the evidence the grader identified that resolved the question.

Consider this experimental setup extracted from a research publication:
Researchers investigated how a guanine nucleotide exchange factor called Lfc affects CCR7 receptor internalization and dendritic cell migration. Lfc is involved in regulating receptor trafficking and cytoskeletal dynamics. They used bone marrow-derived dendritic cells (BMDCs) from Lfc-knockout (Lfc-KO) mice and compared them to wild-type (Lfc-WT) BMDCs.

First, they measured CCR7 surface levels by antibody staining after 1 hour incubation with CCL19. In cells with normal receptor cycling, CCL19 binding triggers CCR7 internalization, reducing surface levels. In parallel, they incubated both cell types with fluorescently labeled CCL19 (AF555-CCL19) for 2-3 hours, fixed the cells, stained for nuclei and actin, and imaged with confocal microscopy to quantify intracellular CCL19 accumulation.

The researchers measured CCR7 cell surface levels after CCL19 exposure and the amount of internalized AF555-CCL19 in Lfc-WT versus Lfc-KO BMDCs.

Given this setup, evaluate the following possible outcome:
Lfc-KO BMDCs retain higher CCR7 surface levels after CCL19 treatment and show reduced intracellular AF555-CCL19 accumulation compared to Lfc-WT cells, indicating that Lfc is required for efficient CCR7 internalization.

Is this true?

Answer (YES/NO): YES